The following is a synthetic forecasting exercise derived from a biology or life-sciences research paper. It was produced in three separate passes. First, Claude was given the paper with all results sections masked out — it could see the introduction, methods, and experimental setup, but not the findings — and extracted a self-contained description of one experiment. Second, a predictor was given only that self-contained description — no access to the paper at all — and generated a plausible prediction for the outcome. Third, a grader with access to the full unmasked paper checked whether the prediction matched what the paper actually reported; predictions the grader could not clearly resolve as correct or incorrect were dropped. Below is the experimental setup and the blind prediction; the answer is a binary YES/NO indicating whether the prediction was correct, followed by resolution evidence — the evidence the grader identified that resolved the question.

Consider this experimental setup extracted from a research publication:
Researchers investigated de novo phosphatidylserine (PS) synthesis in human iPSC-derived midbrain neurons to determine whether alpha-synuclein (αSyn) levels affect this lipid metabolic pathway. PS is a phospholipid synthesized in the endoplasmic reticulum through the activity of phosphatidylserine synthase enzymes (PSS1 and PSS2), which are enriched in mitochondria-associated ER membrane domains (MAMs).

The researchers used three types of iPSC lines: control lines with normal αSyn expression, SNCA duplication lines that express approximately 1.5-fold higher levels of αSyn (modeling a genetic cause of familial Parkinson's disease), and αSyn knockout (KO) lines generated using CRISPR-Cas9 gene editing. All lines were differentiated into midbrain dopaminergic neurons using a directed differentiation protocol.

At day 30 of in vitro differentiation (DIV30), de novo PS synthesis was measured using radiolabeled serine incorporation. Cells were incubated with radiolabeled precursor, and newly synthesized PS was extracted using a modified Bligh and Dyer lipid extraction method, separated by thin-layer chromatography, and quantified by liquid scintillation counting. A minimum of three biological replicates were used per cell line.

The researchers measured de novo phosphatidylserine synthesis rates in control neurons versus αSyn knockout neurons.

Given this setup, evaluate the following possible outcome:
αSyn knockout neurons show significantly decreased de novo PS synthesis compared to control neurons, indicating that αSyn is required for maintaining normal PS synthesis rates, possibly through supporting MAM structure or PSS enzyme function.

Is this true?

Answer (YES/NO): YES